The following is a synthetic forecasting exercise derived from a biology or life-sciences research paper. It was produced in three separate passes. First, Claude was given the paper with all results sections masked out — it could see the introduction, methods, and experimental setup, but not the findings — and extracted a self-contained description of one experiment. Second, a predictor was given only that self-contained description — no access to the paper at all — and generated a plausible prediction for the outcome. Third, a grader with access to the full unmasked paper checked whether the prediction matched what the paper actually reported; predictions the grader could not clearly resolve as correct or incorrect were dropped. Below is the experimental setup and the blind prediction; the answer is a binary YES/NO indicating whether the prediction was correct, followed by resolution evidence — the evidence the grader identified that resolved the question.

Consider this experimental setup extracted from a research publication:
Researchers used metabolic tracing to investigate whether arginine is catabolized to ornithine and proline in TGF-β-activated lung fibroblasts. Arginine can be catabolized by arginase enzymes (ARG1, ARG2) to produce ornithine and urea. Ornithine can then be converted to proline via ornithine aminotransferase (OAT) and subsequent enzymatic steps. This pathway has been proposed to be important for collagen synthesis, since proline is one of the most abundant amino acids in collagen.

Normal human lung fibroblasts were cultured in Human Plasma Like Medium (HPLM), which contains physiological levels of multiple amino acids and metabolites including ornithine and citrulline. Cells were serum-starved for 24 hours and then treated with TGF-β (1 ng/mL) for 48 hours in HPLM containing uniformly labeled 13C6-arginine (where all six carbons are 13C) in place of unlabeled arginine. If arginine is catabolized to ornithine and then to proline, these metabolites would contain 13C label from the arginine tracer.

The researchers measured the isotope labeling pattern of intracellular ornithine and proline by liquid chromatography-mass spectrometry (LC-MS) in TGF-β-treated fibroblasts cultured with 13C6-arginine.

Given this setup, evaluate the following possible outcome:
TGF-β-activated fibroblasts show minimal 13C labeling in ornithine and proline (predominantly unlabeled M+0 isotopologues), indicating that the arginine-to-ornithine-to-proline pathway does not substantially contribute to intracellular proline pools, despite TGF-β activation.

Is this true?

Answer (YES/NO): YES